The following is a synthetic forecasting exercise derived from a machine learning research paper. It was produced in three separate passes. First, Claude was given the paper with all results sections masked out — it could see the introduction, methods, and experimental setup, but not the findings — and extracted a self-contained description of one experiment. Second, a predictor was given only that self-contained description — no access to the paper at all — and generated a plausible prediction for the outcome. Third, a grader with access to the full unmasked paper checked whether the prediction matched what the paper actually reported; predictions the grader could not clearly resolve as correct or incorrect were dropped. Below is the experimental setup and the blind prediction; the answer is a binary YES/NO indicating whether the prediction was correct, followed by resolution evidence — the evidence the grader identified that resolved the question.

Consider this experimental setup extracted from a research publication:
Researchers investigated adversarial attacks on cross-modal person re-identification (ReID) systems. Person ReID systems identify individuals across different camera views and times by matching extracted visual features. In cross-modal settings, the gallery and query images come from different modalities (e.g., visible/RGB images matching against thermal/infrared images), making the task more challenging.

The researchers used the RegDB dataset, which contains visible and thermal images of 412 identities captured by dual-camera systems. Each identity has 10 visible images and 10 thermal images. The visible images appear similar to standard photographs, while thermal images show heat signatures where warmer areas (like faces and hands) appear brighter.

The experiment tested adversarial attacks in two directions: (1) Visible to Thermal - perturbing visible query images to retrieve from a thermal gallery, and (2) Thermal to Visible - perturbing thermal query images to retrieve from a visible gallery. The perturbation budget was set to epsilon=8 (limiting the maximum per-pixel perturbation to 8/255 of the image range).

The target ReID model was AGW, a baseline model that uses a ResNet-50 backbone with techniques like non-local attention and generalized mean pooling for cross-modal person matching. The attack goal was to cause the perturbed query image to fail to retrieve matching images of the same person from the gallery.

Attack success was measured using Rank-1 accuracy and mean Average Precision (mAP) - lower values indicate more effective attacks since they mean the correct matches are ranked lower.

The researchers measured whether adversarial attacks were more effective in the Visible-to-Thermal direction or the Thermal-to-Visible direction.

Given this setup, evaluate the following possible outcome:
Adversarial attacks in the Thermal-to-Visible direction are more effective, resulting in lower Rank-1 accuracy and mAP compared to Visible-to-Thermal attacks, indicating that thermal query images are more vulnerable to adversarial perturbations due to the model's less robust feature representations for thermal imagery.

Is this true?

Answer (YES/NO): NO